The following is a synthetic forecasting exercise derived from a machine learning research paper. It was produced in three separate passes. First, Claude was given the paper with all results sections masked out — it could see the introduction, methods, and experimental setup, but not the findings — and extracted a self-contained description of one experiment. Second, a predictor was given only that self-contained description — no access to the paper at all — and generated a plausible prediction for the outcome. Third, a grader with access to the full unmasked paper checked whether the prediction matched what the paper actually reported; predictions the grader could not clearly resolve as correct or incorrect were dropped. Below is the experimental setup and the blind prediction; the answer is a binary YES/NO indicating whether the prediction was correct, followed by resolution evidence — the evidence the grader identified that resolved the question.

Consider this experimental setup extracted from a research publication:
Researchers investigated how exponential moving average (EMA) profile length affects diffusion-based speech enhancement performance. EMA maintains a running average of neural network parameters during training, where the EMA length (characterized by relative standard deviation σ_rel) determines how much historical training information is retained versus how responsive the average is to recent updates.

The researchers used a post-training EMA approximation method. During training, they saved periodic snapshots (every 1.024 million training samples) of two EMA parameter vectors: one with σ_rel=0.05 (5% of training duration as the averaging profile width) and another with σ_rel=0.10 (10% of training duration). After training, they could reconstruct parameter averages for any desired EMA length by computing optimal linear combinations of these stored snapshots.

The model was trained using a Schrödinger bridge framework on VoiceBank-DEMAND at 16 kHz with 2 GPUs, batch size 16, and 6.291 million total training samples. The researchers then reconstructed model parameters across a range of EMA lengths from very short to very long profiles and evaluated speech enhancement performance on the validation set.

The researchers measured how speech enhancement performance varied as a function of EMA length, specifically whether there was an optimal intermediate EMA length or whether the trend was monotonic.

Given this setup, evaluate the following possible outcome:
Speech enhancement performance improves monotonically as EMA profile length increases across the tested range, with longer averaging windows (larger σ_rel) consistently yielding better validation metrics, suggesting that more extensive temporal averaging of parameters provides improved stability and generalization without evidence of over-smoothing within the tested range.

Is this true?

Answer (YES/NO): NO